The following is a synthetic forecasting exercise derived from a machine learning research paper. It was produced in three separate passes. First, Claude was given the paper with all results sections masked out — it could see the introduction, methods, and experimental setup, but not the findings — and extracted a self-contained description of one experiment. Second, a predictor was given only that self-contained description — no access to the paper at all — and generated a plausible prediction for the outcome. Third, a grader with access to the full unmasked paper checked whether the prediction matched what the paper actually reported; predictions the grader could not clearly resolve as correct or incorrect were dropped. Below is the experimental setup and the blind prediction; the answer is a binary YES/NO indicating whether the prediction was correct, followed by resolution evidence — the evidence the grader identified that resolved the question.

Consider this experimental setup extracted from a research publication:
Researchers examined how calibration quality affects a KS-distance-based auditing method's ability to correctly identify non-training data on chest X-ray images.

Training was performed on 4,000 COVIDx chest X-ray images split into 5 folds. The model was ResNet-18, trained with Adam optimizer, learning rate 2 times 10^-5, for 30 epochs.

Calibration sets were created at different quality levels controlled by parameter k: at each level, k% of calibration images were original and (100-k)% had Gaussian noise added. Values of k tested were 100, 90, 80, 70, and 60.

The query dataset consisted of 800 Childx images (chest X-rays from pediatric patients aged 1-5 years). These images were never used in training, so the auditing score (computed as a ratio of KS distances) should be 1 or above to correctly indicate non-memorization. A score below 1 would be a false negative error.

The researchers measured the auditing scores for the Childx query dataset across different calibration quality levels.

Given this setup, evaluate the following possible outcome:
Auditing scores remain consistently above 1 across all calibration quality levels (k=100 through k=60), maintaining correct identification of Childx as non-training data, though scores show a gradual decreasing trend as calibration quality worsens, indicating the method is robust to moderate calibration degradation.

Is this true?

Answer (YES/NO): NO